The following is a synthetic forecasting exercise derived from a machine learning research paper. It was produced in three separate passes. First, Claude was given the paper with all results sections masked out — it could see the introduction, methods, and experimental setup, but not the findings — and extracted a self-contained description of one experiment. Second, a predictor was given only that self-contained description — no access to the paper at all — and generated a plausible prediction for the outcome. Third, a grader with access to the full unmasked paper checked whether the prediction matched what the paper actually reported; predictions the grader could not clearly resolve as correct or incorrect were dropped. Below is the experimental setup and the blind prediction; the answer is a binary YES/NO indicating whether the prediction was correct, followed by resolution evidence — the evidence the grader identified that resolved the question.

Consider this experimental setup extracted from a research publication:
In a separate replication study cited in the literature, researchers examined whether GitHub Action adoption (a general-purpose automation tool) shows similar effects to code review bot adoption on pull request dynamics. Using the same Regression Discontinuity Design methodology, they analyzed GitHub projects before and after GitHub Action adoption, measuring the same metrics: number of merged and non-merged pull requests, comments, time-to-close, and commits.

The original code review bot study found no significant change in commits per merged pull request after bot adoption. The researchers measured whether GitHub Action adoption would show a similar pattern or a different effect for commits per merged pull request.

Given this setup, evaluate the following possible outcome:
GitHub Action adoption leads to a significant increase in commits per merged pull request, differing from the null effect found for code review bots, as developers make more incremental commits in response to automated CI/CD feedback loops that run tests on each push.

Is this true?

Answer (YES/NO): NO